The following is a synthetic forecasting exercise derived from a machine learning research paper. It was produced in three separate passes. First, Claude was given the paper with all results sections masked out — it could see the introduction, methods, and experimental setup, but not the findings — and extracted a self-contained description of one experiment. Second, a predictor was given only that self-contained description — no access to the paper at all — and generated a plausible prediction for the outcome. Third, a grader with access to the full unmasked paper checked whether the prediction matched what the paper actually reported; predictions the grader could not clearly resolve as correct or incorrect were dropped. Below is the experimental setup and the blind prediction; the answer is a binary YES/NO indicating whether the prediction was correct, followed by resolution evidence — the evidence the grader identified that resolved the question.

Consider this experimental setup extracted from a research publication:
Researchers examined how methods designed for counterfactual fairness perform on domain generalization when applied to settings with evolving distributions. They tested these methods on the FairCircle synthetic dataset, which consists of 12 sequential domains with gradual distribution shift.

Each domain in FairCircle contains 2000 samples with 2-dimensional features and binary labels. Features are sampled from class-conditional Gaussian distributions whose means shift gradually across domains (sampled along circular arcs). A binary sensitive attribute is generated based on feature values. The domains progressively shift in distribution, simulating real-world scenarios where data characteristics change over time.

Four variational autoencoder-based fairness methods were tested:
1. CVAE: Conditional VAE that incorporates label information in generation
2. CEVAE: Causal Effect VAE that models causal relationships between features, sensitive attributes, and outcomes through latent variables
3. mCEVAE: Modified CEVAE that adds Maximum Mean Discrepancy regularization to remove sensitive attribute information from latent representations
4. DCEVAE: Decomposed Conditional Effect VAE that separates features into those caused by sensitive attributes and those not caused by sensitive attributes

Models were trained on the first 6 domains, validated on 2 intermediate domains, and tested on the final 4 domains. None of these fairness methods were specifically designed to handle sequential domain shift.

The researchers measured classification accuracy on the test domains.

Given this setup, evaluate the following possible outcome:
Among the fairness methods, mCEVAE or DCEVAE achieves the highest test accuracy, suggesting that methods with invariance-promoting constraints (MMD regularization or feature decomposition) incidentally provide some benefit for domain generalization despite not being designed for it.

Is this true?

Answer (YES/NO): YES